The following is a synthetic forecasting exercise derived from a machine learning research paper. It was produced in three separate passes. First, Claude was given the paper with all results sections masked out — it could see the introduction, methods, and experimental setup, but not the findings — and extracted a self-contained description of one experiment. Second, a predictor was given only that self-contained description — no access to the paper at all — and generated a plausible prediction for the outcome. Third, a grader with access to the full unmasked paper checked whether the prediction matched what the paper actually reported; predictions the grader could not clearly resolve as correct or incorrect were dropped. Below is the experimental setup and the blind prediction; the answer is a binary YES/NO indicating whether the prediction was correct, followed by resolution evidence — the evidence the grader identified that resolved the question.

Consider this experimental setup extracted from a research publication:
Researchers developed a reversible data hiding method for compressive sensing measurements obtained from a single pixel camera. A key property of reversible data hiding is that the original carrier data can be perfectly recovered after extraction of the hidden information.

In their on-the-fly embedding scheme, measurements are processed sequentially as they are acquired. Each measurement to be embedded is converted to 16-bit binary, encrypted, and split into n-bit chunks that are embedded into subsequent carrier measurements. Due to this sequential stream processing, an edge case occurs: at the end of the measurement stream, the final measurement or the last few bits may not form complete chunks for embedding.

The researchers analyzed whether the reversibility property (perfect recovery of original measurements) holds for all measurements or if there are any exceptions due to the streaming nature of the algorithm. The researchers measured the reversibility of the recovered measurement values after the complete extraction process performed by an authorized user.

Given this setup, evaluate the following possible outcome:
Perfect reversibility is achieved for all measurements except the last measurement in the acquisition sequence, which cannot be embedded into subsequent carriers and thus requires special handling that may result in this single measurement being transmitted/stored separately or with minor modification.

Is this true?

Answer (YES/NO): YES